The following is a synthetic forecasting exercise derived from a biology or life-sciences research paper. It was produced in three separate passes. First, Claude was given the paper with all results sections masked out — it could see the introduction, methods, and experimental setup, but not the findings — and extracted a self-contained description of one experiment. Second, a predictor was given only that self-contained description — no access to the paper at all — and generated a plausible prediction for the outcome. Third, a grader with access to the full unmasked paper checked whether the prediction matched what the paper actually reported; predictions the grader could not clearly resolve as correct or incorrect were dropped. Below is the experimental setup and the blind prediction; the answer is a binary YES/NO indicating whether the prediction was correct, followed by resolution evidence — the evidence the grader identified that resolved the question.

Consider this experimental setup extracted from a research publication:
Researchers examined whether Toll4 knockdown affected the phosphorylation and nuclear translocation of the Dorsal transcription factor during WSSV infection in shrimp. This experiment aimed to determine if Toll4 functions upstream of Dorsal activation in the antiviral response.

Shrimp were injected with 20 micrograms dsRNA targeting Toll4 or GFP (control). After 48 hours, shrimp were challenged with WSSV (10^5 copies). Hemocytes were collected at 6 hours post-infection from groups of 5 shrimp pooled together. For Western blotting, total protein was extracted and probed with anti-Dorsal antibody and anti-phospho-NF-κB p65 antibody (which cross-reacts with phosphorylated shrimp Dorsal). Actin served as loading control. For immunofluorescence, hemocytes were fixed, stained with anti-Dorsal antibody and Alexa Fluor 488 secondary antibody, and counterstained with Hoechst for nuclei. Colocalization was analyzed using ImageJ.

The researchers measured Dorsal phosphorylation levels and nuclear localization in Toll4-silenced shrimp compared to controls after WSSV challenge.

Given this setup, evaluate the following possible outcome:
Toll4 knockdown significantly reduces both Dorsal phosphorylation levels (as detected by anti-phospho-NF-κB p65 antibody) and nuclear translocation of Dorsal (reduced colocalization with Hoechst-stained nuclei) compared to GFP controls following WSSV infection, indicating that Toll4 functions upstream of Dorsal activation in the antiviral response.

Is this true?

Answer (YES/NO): YES